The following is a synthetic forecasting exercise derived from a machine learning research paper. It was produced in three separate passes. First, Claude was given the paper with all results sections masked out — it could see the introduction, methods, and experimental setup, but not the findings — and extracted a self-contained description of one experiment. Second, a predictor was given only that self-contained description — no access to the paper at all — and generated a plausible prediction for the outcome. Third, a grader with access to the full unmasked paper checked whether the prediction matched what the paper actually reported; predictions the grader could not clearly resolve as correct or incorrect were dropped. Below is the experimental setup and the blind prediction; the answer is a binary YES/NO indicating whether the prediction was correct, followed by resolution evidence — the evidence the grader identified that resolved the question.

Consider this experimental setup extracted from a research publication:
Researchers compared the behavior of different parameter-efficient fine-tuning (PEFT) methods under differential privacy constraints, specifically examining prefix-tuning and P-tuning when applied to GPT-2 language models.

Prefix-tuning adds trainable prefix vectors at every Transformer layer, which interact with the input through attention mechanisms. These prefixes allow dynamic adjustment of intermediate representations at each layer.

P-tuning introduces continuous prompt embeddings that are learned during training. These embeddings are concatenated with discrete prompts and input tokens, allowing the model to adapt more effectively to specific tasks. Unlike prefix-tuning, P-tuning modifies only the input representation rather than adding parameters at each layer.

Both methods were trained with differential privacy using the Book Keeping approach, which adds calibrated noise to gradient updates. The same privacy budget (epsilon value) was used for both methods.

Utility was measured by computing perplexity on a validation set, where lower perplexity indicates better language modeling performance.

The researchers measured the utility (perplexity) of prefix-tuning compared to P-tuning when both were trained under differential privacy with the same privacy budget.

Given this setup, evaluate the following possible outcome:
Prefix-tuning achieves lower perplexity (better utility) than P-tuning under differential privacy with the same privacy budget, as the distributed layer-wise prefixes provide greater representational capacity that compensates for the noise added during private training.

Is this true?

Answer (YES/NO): NO